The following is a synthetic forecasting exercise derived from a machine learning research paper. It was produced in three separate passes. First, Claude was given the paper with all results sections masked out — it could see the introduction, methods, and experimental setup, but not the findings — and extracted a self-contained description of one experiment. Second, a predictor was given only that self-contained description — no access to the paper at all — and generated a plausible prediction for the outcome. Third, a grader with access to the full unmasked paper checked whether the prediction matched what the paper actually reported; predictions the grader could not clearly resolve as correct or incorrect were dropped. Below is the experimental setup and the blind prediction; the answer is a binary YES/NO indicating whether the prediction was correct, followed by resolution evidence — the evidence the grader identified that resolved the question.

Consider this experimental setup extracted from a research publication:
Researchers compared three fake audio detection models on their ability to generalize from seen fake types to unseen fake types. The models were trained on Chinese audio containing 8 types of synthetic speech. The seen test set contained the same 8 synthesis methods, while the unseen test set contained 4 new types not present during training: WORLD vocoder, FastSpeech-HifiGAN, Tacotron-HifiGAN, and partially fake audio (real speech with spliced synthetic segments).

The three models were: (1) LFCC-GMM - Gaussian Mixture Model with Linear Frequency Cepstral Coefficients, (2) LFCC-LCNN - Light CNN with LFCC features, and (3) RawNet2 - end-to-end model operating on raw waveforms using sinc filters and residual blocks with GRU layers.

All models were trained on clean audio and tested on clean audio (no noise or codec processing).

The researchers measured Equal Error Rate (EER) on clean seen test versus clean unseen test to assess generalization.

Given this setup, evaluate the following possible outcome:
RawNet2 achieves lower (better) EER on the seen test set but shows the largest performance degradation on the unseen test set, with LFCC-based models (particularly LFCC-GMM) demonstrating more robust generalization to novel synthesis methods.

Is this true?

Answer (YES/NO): NO